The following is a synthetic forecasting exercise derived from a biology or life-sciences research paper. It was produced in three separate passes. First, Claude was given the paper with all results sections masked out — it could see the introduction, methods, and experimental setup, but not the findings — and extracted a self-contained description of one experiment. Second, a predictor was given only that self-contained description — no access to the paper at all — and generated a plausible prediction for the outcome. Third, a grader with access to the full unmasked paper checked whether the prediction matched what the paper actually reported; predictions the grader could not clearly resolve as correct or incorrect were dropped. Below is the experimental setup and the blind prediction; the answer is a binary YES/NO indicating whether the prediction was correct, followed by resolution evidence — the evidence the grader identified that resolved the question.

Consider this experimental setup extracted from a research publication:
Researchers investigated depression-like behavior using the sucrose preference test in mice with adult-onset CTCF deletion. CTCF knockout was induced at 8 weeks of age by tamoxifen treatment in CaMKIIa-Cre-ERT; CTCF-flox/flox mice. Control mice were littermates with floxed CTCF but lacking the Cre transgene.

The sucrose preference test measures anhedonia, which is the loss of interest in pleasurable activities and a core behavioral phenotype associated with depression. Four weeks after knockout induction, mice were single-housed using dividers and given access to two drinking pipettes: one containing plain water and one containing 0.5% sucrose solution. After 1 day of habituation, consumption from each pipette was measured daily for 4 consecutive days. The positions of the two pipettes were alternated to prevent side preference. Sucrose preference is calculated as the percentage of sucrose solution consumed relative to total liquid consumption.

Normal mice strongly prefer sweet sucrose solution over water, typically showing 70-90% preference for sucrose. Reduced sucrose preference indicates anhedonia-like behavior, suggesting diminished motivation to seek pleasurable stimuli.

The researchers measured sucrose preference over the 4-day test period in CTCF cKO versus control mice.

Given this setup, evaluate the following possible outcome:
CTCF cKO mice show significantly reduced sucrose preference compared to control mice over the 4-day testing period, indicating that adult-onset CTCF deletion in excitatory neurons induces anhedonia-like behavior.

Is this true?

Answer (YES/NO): YES